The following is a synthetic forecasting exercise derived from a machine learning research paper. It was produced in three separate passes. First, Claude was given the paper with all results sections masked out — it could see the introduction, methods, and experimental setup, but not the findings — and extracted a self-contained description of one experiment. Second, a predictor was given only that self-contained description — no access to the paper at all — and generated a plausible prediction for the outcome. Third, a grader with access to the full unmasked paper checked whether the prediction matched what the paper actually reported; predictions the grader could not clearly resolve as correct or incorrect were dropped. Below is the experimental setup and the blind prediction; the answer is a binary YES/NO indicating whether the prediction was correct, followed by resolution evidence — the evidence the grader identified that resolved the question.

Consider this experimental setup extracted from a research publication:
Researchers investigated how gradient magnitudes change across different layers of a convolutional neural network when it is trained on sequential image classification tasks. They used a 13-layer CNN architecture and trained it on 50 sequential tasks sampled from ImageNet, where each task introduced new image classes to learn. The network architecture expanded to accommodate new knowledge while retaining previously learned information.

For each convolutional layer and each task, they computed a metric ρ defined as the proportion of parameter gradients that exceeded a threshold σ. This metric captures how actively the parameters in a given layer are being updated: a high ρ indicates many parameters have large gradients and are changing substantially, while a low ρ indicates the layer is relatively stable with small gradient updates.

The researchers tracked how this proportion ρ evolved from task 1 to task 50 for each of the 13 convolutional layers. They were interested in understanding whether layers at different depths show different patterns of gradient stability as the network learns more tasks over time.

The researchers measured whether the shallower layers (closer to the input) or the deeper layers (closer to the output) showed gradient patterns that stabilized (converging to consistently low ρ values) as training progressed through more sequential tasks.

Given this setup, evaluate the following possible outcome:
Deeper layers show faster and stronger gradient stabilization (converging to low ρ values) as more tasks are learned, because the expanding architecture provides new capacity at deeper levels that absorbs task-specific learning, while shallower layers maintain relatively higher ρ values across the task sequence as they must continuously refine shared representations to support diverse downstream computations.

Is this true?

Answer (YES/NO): YES